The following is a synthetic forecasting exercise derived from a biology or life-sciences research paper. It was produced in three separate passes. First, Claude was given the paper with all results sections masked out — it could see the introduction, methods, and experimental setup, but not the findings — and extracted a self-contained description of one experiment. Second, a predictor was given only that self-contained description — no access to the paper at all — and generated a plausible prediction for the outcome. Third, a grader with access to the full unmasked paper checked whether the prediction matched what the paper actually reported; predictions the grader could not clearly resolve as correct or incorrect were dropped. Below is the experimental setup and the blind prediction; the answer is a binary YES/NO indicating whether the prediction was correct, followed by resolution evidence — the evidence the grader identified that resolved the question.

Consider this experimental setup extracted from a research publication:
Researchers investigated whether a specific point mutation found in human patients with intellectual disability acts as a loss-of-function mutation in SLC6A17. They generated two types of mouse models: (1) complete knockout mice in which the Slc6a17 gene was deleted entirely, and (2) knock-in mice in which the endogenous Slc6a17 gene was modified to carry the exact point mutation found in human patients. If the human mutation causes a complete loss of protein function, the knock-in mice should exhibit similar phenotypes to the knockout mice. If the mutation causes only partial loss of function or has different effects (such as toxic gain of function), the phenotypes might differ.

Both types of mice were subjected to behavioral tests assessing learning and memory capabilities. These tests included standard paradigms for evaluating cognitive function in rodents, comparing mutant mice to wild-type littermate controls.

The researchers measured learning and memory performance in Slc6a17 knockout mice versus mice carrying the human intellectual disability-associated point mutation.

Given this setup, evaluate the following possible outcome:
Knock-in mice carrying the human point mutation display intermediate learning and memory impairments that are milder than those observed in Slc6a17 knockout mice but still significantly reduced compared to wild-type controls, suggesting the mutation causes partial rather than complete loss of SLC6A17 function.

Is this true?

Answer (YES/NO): NO